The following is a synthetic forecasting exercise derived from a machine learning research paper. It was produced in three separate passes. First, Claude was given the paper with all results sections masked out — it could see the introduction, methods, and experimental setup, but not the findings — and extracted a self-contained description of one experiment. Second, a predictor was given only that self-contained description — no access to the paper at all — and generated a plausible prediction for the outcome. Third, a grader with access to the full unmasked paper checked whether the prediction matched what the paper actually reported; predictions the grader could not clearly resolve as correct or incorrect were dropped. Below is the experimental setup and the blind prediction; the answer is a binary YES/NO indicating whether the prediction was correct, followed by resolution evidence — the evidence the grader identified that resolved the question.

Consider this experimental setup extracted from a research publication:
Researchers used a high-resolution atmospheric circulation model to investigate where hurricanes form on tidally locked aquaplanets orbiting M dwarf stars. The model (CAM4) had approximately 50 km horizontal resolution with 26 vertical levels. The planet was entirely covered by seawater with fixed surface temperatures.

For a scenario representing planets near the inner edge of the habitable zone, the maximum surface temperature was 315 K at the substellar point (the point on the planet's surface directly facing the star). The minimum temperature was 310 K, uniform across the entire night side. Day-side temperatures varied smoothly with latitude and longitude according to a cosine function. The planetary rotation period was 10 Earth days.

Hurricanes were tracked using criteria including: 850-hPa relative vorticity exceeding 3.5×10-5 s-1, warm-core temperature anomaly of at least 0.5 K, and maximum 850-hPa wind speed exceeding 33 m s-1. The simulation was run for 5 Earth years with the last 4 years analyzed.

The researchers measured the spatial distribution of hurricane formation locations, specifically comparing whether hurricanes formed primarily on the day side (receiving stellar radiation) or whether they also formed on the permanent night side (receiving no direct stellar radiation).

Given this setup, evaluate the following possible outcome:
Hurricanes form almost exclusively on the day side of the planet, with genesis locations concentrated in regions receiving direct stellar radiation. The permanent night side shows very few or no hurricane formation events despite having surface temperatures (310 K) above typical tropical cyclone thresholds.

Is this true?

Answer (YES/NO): NO